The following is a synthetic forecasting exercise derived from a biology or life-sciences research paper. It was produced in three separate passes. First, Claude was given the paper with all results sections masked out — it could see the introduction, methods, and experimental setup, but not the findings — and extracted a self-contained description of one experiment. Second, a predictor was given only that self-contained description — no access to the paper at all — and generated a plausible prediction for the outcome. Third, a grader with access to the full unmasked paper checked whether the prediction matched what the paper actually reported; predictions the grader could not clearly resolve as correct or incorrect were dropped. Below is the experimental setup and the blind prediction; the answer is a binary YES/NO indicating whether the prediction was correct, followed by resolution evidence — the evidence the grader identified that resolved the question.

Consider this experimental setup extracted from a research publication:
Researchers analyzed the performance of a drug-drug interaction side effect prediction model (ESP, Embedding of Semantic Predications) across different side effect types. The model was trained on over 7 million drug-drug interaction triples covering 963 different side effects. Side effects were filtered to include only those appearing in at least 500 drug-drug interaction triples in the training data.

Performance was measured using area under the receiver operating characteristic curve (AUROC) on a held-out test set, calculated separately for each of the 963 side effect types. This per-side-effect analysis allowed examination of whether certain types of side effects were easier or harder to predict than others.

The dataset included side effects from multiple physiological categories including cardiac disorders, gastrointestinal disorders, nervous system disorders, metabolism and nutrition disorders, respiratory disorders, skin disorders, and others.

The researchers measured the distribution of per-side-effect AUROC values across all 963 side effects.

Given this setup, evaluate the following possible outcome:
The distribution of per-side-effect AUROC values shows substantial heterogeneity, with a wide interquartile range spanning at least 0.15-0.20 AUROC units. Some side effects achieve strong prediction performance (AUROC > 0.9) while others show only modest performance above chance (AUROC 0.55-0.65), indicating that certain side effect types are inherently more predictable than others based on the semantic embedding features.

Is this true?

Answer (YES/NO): NO